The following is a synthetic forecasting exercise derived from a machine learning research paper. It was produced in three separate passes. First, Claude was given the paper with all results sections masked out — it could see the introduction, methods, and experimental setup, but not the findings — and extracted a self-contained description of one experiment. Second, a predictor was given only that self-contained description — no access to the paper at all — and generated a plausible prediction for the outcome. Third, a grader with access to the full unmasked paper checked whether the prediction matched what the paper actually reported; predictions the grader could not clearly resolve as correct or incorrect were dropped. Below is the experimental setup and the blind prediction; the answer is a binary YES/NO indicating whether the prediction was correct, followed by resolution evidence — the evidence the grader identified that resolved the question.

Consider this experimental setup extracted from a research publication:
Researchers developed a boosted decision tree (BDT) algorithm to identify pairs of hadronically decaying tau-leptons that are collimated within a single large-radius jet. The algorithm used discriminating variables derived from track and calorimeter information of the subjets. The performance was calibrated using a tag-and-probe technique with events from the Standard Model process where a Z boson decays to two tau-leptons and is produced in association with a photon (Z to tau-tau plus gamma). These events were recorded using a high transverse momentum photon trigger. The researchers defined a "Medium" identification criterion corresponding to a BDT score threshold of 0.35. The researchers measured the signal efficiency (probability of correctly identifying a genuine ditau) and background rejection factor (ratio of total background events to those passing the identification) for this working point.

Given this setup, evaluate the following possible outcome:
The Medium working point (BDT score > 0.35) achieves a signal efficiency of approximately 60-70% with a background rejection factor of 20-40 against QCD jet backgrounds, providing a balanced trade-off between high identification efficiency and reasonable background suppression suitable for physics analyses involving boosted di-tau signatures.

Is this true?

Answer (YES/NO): NO